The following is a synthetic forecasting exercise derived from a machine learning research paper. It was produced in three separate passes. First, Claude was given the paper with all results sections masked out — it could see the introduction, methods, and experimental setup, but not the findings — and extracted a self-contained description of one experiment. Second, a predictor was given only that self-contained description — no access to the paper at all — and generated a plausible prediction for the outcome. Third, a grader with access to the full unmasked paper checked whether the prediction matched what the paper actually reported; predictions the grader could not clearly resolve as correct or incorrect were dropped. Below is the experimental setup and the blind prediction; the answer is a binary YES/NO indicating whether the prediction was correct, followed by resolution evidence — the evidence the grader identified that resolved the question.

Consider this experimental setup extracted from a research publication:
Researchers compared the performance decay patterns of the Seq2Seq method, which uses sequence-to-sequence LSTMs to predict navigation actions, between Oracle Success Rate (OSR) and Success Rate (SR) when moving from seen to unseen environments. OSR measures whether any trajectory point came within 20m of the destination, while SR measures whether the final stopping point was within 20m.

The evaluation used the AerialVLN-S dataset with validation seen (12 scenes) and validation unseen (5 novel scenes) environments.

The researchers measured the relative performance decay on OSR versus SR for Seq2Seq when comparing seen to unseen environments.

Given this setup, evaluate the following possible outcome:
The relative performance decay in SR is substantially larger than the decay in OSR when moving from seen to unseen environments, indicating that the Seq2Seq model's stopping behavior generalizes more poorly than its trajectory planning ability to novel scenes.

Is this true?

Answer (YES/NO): YES